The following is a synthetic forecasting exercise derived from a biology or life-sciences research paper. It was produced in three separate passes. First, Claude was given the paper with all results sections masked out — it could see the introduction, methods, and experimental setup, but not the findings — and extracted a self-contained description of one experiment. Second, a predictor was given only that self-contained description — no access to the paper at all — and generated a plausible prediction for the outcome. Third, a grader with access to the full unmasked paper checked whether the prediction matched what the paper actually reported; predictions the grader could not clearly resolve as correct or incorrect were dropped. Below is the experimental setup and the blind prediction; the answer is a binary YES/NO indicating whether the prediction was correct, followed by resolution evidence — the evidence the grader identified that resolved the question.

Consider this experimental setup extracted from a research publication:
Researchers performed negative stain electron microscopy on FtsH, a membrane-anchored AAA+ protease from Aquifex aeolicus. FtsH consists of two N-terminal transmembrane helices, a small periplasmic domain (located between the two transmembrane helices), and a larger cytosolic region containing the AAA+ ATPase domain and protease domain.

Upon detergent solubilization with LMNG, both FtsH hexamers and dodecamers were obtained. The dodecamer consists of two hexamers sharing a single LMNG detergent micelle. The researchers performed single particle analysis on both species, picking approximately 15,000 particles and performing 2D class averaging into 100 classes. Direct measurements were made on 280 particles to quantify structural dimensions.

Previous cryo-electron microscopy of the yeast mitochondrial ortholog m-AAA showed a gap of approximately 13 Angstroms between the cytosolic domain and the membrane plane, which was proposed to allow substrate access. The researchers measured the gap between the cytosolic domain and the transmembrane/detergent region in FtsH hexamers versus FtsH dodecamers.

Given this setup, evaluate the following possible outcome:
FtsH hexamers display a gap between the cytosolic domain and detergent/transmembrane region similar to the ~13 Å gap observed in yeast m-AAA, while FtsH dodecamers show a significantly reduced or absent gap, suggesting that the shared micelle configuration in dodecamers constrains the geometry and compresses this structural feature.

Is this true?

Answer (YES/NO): NO